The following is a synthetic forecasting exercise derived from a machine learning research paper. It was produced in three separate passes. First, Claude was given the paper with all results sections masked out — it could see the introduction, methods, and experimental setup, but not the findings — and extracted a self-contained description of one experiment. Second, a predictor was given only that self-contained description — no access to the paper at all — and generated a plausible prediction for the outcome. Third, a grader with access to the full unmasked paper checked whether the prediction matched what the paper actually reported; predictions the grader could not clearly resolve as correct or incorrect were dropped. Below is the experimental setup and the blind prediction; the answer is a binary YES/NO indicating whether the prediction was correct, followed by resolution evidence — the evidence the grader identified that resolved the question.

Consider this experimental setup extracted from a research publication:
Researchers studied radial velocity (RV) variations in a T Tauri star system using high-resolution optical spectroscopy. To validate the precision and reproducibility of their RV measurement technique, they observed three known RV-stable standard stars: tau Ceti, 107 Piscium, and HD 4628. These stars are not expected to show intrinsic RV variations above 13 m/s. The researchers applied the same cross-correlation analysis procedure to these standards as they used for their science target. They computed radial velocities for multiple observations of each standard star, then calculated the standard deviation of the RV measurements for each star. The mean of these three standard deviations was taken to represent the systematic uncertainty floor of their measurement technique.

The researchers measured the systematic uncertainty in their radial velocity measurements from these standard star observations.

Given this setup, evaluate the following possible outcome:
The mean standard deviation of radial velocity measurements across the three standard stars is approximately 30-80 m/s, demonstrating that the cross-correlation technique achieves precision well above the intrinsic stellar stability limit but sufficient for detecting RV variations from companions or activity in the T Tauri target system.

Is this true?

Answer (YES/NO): NO